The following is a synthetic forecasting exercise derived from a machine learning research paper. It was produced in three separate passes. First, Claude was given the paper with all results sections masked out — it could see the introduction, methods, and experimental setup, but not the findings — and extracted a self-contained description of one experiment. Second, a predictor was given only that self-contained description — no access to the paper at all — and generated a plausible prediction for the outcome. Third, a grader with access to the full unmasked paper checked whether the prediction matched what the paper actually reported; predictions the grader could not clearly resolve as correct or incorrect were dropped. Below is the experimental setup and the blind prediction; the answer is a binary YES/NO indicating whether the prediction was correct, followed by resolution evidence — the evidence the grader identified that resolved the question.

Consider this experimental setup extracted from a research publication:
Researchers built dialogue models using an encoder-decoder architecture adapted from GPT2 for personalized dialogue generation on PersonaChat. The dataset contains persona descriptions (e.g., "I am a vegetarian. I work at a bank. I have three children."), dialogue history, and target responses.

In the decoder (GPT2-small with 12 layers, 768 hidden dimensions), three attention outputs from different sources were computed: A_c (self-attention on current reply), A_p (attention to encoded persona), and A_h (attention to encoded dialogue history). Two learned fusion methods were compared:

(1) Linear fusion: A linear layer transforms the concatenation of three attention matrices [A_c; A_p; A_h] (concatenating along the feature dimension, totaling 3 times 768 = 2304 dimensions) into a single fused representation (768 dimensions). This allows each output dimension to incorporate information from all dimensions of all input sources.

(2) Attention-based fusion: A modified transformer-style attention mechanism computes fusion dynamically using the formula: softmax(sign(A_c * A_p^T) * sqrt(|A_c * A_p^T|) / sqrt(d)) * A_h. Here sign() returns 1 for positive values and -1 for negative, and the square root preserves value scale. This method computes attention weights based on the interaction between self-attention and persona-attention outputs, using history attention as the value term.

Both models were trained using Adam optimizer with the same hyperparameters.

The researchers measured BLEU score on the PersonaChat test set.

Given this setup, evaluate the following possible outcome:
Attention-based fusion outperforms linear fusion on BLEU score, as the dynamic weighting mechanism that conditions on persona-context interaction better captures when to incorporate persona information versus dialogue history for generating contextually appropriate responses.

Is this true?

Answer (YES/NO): NO